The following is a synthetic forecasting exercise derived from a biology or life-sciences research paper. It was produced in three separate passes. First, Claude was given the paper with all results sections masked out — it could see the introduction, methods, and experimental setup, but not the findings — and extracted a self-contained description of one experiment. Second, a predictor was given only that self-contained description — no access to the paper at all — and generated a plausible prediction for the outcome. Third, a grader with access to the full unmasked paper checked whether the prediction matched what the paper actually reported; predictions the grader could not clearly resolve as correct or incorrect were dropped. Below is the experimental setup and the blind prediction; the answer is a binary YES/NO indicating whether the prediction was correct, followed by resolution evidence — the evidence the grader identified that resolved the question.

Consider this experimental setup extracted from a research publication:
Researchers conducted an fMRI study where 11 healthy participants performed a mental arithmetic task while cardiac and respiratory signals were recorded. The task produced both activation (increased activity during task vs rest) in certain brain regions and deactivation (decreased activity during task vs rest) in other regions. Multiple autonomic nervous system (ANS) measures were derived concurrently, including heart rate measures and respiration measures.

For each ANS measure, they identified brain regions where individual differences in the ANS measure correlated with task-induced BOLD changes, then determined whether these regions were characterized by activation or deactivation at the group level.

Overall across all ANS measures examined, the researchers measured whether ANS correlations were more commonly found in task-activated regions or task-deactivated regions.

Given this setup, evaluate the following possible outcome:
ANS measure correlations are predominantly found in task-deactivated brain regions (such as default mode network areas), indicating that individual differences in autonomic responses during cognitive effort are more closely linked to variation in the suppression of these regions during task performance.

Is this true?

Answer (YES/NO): YES